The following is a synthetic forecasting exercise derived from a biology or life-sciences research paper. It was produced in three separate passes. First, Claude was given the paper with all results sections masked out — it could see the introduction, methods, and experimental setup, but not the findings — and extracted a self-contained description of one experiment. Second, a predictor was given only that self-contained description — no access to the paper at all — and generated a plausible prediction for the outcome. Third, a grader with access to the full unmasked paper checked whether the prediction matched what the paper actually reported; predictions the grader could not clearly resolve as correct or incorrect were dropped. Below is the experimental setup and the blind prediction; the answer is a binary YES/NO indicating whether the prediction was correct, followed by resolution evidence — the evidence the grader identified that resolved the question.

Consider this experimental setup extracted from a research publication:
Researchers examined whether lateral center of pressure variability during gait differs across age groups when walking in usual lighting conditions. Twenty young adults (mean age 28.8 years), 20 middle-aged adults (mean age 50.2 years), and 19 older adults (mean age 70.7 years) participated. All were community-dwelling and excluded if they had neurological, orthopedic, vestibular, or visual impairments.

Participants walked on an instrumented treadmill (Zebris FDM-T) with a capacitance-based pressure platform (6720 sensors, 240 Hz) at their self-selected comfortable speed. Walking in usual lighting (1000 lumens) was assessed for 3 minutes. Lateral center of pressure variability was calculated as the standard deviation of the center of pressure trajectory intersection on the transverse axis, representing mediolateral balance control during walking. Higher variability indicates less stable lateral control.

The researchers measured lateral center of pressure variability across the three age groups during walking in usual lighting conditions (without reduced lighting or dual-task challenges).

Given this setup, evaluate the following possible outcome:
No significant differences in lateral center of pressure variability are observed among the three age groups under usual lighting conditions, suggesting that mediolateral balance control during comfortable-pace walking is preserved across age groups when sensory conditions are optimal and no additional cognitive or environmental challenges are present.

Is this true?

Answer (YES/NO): NO